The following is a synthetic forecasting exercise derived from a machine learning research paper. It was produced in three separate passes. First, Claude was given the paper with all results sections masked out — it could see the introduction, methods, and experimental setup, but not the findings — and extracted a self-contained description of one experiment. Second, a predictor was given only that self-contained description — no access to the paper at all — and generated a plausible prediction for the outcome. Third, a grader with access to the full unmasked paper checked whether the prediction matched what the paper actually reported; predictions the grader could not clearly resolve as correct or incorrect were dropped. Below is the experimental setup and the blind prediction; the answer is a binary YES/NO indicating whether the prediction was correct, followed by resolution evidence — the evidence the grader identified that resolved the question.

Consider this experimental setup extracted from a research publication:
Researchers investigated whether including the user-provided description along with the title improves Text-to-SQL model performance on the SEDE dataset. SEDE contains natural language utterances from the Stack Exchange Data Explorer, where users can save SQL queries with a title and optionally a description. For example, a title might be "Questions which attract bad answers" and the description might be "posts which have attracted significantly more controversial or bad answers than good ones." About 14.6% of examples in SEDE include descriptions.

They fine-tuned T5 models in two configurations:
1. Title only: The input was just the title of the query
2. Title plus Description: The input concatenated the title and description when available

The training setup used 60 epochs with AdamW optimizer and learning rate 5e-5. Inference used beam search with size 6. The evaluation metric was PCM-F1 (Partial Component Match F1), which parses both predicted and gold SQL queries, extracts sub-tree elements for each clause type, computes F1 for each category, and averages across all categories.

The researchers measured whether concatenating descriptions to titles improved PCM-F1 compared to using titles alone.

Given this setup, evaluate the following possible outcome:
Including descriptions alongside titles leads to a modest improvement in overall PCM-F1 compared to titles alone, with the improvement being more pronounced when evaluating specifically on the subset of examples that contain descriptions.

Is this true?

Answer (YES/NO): NO